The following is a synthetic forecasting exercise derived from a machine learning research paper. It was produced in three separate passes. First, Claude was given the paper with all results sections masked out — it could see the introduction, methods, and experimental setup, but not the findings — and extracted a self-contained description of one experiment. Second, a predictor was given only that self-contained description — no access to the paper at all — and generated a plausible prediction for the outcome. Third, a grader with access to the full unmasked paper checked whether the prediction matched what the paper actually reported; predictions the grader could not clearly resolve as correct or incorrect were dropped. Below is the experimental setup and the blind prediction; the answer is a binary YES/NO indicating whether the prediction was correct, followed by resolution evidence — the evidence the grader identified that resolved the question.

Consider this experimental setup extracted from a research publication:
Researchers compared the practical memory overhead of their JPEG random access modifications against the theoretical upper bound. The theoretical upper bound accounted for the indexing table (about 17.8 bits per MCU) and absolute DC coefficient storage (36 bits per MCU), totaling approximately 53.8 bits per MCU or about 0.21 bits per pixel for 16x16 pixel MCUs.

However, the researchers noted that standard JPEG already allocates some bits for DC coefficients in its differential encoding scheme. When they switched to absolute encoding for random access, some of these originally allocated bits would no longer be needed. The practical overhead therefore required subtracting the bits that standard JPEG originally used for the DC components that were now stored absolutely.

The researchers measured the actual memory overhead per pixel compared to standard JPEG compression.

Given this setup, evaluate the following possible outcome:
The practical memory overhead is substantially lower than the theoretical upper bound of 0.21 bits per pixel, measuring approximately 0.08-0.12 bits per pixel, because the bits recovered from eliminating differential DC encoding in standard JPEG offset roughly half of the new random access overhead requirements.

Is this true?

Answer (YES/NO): NO